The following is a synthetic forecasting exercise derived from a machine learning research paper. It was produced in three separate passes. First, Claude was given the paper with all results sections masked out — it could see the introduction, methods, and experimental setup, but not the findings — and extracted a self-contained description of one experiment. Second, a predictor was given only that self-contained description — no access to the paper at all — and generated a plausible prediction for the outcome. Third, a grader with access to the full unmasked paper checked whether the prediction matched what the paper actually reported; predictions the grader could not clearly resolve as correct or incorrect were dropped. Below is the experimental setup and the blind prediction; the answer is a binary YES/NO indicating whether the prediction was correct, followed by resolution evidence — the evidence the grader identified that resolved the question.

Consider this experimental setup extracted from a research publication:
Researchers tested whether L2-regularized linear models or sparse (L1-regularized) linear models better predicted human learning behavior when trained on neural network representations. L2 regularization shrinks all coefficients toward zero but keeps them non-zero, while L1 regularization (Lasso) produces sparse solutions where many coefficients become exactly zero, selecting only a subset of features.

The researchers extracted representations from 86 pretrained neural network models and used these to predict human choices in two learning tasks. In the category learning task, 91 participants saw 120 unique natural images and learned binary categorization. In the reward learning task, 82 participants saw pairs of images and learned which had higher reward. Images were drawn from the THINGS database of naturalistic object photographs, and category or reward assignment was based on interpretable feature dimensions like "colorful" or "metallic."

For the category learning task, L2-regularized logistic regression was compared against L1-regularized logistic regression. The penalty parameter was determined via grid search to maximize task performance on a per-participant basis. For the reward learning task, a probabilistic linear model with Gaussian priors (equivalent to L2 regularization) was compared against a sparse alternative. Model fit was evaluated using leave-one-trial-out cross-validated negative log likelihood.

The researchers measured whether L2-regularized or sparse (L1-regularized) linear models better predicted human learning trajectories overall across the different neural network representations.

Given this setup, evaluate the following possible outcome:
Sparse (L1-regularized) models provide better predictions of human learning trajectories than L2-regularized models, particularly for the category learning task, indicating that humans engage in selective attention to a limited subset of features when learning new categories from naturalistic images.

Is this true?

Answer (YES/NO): NO